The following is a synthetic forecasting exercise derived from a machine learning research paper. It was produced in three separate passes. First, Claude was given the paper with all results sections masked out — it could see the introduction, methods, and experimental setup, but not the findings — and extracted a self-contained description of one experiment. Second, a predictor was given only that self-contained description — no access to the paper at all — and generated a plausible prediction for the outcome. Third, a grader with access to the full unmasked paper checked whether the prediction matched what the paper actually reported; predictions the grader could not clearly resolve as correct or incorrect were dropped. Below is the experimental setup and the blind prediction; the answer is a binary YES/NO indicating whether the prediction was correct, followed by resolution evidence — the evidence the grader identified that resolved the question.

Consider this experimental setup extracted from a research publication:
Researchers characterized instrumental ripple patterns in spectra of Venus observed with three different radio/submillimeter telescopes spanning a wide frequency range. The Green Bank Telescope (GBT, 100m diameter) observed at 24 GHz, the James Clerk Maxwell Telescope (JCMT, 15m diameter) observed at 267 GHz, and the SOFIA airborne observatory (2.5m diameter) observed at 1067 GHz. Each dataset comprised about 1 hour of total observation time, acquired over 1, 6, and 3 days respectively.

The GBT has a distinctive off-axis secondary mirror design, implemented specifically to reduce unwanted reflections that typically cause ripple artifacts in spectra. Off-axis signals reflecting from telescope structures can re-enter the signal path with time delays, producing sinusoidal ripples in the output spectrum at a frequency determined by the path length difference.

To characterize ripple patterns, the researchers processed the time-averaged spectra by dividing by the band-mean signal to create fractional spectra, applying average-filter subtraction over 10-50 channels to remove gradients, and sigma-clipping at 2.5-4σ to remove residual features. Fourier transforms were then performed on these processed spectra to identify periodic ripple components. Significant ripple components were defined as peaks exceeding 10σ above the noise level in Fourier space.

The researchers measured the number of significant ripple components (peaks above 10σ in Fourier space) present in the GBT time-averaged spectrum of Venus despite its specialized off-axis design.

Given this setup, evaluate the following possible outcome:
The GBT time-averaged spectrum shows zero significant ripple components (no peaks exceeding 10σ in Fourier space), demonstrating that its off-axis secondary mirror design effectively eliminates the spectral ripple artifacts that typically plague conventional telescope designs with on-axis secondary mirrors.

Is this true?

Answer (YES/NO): NO